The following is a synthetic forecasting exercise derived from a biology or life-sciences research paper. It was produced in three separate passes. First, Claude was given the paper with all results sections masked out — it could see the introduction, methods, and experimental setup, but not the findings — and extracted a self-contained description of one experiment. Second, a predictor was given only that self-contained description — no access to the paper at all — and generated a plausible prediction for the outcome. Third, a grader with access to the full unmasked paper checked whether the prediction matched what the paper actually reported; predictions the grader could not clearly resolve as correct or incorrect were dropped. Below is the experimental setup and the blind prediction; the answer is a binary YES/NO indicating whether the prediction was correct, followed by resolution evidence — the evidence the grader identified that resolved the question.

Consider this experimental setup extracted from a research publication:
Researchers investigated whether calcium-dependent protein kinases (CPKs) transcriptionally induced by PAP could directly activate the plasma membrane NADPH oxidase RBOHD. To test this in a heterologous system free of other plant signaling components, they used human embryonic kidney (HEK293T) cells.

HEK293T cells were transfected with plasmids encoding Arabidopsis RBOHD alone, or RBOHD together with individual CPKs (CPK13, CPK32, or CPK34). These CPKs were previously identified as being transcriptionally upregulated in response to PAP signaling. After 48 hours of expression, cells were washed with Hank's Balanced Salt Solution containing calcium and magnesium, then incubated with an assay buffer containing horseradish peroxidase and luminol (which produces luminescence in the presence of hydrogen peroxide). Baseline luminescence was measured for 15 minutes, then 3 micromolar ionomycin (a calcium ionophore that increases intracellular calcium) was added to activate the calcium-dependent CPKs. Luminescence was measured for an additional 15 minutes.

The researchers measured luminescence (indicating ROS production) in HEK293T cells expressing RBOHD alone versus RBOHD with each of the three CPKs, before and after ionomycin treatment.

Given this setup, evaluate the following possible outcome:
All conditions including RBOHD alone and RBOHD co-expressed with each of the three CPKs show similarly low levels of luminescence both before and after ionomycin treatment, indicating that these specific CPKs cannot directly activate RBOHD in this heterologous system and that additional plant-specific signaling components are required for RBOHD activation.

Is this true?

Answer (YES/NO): NO